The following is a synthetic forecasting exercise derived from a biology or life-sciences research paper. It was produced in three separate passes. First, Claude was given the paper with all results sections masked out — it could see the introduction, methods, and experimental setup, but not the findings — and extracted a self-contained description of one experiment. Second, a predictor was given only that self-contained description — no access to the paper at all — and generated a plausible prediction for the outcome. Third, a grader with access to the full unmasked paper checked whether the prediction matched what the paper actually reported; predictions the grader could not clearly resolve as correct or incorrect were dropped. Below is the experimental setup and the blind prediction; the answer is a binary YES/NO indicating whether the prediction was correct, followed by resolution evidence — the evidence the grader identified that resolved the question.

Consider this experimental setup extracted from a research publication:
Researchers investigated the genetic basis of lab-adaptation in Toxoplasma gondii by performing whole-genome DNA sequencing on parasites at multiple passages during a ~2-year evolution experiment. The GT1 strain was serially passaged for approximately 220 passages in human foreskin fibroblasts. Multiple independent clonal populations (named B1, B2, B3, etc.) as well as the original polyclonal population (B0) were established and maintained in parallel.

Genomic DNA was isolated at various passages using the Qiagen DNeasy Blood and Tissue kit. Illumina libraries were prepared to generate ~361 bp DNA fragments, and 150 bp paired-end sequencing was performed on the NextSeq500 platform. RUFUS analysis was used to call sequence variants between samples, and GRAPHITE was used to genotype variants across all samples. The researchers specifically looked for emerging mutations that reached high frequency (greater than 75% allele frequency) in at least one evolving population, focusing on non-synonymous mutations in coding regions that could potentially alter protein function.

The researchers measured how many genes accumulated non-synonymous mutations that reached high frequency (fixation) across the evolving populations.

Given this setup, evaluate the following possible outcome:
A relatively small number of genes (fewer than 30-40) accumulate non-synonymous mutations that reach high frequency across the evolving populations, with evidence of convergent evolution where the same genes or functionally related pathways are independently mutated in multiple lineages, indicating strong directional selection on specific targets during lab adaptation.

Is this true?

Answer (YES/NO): YES